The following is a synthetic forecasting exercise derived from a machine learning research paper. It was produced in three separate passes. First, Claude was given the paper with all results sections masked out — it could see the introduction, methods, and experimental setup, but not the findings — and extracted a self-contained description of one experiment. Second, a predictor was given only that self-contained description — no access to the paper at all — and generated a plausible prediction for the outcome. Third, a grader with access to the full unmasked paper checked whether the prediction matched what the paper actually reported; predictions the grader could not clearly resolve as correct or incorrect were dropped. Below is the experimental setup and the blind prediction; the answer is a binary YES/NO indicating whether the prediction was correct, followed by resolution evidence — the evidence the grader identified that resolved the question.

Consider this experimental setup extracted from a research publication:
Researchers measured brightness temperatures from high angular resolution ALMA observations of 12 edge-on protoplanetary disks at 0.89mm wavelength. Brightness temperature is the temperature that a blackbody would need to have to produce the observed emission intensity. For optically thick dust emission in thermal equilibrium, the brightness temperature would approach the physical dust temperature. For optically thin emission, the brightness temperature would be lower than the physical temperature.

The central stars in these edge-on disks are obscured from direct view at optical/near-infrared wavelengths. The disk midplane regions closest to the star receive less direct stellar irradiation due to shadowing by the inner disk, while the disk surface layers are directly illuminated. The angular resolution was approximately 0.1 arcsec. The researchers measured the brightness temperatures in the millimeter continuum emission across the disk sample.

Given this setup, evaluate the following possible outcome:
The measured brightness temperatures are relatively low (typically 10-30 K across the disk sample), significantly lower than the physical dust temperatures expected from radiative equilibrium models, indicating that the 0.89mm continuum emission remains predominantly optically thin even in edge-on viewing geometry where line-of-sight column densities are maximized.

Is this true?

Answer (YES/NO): NO